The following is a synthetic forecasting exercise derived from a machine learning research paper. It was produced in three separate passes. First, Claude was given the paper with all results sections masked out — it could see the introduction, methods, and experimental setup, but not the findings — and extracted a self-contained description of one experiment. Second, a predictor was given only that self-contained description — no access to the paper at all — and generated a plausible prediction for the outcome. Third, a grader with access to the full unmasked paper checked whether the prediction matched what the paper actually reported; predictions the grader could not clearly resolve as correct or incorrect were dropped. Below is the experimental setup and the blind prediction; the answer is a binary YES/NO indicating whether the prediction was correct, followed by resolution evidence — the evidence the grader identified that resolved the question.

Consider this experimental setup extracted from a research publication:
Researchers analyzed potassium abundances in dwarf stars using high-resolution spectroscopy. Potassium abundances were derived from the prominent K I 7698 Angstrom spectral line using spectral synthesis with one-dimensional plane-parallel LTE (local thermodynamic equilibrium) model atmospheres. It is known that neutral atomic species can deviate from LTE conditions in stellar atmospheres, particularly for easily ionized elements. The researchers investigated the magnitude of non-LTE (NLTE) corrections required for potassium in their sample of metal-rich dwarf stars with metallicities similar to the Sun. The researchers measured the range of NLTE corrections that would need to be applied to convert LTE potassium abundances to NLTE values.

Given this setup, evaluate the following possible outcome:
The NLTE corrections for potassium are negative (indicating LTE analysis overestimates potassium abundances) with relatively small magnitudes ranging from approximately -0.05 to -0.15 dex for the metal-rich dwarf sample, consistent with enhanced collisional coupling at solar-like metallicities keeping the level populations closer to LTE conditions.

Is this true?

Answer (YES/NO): NO